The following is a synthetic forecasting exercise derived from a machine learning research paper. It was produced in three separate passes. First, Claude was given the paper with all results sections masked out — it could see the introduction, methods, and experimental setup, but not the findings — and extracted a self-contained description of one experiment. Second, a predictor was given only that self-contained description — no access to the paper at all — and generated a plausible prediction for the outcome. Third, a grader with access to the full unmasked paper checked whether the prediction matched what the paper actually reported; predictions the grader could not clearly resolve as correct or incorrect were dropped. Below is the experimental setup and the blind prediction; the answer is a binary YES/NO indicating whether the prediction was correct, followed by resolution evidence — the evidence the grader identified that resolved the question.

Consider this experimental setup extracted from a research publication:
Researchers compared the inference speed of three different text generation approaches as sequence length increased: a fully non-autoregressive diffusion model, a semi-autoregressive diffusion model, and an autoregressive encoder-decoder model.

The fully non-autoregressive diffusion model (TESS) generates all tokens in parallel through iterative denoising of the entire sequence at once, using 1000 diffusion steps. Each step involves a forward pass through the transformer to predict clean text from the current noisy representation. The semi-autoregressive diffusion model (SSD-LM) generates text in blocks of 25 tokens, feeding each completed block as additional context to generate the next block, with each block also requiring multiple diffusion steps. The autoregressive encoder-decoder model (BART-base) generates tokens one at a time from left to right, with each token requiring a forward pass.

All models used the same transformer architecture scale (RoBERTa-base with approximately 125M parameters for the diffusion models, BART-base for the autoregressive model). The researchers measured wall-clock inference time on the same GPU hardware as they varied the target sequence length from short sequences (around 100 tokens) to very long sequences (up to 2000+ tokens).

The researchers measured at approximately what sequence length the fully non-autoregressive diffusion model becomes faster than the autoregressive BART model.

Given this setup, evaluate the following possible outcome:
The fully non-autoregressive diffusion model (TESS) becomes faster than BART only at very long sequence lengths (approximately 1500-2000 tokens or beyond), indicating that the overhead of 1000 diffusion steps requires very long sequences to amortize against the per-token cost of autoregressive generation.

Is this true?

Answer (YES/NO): YES